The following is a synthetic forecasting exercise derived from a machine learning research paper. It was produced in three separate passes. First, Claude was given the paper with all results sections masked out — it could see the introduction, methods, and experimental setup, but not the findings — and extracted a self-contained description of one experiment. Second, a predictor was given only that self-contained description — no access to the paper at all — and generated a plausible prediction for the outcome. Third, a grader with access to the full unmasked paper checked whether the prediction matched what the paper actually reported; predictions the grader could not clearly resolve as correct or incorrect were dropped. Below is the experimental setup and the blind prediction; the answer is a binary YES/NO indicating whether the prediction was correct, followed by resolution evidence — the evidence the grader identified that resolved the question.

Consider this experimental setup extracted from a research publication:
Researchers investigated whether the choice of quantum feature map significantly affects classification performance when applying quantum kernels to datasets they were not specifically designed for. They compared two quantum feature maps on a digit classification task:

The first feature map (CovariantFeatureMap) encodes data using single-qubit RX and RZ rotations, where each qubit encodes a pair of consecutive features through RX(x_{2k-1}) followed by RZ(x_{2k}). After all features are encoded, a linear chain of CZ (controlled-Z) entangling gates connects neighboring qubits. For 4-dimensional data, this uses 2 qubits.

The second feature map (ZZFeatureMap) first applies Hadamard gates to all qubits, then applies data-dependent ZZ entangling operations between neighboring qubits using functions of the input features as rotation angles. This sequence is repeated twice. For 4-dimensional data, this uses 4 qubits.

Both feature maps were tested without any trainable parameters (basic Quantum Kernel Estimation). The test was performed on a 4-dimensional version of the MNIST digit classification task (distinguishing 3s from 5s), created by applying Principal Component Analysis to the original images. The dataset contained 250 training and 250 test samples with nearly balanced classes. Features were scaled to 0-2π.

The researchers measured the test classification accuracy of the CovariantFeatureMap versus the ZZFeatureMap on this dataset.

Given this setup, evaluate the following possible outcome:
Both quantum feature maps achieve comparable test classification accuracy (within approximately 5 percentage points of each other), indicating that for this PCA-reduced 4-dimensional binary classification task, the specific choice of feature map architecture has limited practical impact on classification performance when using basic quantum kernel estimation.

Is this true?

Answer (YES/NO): NO